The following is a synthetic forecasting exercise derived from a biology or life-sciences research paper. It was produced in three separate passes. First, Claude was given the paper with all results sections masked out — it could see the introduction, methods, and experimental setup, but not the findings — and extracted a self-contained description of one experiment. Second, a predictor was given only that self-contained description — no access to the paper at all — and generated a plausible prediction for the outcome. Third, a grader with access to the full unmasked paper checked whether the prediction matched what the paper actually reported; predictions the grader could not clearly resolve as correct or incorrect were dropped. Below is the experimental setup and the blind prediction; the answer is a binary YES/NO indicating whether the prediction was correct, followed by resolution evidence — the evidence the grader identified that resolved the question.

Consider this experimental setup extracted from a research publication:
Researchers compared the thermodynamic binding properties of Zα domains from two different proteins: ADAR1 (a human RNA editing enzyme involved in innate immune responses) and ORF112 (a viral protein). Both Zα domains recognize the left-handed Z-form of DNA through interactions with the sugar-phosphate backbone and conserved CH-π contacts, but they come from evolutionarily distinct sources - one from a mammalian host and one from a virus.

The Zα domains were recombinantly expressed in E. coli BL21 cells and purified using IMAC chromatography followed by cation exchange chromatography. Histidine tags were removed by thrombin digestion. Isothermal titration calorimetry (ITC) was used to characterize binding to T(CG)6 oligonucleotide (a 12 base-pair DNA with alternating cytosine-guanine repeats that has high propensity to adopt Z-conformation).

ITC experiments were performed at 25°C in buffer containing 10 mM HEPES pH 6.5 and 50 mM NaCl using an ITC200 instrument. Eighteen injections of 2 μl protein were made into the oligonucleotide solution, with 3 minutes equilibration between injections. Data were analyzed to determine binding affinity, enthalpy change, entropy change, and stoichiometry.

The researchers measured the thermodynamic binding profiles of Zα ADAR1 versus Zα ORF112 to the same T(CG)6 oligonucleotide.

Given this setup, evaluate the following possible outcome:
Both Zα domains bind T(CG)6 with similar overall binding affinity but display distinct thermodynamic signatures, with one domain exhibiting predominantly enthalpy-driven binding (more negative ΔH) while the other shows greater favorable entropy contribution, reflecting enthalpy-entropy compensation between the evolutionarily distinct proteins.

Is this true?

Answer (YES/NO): YES